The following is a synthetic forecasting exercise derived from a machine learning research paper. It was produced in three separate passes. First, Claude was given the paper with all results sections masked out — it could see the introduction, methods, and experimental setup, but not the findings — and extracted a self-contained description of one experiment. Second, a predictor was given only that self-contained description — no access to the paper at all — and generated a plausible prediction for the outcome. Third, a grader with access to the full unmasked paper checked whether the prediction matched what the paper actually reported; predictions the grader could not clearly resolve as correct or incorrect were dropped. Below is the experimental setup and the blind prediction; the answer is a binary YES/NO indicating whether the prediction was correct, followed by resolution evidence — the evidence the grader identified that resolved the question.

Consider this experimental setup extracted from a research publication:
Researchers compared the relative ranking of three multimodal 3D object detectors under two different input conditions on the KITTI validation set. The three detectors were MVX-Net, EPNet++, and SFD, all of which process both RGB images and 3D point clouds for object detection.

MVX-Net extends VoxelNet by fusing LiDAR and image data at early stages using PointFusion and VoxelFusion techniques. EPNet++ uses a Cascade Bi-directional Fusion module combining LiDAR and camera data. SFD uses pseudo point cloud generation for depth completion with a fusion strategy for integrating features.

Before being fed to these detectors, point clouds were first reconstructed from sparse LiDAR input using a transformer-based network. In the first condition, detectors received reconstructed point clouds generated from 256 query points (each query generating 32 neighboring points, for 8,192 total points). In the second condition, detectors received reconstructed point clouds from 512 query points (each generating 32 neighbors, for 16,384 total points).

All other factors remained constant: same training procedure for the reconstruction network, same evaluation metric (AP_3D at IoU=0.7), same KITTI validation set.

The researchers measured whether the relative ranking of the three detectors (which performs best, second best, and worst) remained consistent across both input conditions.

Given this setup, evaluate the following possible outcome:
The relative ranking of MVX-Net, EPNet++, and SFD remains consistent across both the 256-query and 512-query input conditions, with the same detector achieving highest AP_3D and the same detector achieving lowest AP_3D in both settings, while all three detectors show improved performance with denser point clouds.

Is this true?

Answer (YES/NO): YES